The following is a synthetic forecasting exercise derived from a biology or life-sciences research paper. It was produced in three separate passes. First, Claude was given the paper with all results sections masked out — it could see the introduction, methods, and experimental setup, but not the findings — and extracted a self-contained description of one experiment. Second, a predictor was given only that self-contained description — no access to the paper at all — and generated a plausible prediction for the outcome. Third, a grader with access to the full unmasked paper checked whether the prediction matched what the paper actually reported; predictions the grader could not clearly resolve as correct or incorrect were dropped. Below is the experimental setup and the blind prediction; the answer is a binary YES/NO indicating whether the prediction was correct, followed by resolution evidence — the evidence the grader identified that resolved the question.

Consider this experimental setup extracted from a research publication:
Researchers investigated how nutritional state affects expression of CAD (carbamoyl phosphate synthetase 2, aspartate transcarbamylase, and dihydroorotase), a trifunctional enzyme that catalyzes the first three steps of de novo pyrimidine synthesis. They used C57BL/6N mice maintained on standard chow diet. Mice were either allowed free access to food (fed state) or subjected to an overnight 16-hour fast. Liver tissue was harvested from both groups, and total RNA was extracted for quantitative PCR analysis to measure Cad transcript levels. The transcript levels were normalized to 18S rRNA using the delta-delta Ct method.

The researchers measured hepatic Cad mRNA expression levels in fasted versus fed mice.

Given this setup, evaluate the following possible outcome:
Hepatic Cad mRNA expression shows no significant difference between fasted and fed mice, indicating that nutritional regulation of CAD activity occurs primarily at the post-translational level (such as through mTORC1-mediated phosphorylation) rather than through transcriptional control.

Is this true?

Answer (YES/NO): NO